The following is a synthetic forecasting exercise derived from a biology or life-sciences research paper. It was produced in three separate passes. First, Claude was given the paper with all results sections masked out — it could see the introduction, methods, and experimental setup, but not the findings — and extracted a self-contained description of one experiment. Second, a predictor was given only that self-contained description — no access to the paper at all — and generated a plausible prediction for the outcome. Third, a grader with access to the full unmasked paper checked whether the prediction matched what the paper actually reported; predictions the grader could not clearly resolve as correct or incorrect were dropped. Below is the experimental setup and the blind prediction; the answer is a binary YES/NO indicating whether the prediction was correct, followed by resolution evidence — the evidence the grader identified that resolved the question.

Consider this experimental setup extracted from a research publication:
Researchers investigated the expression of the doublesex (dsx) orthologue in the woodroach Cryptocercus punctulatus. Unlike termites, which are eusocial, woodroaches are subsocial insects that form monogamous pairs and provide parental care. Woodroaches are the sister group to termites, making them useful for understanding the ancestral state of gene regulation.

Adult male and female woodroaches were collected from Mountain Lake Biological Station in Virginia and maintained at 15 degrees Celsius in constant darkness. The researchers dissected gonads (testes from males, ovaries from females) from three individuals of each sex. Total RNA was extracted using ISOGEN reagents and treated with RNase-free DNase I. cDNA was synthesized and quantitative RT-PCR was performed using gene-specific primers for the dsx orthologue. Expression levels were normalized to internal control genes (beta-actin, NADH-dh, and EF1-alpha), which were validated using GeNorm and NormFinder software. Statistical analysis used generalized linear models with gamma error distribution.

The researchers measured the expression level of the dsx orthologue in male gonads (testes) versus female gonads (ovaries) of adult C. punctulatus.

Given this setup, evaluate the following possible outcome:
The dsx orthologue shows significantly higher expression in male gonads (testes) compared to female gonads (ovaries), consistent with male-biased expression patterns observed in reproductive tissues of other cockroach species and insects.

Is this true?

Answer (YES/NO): NO